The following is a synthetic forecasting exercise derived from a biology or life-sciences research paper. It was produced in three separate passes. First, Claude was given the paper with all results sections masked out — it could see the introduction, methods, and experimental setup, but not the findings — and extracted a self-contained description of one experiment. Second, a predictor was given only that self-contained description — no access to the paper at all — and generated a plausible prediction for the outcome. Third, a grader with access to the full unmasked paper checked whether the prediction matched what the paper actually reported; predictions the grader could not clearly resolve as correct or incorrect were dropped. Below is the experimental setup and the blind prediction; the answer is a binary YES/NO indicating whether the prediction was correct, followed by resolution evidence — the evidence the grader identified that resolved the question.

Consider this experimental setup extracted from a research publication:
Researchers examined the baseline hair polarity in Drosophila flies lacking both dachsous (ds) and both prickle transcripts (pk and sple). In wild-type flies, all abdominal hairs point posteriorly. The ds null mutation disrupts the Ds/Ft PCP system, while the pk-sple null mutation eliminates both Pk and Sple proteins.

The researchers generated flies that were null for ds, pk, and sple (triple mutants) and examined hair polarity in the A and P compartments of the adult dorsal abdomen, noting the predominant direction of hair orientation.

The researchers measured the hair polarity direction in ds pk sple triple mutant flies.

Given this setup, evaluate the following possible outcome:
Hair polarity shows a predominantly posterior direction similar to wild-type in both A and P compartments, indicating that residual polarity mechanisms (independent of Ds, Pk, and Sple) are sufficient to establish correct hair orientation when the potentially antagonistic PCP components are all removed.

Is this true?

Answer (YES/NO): NO